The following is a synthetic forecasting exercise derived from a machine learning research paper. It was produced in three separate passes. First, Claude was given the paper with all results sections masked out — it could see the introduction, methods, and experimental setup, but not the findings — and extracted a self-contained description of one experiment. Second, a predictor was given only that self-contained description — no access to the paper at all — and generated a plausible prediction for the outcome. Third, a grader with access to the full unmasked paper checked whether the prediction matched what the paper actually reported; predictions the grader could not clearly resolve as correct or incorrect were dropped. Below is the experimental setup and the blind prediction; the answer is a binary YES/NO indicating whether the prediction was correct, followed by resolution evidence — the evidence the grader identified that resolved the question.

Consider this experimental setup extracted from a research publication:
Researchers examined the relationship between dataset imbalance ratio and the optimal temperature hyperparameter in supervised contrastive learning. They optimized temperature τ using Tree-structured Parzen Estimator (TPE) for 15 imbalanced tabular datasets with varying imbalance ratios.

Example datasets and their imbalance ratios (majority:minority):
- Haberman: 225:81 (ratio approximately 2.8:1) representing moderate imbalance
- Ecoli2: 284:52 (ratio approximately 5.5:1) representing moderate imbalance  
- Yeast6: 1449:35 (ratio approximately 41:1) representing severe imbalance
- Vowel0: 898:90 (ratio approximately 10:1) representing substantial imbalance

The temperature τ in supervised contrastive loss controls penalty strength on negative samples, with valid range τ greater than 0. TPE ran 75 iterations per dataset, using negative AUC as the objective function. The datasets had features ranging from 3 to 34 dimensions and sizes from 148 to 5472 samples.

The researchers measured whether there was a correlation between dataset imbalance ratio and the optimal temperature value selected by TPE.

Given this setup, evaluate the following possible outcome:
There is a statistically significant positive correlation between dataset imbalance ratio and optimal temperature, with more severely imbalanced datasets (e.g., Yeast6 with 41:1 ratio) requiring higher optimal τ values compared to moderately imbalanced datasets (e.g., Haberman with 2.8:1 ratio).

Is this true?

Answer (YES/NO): NO